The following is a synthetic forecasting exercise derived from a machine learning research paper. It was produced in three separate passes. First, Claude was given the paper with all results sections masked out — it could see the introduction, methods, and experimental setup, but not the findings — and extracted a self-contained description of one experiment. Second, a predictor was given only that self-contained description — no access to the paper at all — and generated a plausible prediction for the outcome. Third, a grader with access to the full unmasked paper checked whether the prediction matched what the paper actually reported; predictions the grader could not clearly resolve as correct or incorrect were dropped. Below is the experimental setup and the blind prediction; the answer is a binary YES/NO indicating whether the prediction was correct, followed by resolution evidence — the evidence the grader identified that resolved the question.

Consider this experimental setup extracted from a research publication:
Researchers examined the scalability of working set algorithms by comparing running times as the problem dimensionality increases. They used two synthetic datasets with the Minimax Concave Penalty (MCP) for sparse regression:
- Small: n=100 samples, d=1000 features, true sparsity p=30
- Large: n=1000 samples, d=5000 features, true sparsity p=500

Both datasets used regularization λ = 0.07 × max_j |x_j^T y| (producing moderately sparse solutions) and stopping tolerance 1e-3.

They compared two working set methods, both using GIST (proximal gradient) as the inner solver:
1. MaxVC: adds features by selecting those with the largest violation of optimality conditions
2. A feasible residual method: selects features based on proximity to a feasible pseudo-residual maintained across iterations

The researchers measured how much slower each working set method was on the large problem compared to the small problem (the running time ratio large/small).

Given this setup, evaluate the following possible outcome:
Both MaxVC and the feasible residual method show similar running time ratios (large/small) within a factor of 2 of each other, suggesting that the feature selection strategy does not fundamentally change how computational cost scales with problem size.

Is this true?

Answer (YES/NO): NO